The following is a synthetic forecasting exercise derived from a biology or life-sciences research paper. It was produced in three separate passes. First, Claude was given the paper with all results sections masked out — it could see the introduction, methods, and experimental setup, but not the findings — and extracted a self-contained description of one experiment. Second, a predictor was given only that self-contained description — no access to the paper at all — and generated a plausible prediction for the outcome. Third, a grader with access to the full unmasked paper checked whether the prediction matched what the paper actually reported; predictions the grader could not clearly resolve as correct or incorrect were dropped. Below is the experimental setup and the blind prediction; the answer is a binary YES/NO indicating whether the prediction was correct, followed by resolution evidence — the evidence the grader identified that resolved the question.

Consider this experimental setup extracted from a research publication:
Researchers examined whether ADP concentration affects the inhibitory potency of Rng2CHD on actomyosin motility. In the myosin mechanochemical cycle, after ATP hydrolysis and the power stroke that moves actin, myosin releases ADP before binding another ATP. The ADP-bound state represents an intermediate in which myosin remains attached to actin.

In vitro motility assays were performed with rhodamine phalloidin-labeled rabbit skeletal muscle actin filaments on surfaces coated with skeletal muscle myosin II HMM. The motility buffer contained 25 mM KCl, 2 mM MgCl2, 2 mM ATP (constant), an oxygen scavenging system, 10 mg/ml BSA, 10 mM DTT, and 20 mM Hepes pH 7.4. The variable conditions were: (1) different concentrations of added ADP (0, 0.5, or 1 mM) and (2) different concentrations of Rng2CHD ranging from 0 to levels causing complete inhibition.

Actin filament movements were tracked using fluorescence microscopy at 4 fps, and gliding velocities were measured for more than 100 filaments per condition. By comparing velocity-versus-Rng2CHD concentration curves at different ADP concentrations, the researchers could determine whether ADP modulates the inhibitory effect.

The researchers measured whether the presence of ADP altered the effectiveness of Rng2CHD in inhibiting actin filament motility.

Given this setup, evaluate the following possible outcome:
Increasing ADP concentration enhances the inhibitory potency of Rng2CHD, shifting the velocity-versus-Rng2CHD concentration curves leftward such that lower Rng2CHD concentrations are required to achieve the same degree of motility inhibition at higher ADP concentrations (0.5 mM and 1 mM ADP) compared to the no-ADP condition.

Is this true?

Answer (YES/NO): NO